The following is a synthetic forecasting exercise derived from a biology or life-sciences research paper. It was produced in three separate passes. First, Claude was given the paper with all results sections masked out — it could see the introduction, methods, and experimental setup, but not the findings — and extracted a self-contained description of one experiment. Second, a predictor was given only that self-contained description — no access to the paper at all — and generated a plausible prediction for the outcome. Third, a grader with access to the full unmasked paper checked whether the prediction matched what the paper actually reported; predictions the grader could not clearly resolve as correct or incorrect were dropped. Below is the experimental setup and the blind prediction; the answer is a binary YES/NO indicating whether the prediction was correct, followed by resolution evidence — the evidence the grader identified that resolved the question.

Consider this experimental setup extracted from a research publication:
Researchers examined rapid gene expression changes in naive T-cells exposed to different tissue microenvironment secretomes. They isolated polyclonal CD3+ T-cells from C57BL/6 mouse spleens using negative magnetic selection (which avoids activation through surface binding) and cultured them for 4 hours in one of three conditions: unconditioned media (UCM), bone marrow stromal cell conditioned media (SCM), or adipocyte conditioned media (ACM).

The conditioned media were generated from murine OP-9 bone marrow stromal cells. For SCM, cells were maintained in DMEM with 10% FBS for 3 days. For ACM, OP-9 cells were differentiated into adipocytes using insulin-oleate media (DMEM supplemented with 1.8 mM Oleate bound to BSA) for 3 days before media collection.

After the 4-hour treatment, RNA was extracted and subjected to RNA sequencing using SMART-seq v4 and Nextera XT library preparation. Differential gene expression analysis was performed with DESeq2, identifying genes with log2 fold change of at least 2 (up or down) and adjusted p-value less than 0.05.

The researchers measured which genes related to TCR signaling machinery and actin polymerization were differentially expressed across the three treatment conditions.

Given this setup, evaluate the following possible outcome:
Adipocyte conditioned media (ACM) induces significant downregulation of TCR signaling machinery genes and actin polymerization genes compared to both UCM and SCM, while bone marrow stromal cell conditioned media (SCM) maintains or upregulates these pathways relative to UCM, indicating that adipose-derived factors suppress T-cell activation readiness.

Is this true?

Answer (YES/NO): YES